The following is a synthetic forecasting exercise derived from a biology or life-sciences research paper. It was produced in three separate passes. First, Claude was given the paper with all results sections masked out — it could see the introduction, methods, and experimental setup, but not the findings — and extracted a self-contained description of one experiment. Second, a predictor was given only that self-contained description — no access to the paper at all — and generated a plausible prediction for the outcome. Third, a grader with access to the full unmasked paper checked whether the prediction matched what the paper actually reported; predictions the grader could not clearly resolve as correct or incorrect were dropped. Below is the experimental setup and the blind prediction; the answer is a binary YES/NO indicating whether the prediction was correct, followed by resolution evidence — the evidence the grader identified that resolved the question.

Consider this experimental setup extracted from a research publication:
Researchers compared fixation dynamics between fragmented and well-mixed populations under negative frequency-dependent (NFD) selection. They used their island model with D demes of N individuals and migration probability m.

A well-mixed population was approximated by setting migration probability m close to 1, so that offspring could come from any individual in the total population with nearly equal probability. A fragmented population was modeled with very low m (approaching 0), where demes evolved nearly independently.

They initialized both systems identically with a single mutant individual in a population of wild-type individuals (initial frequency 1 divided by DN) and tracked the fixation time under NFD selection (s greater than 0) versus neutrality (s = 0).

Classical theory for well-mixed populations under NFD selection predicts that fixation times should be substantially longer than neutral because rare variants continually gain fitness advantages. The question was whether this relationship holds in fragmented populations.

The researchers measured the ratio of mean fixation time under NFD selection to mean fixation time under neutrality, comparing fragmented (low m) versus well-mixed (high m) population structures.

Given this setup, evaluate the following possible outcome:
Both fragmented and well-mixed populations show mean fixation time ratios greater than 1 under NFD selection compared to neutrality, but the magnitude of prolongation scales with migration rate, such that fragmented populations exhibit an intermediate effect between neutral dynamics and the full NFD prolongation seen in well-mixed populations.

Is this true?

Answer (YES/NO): NO